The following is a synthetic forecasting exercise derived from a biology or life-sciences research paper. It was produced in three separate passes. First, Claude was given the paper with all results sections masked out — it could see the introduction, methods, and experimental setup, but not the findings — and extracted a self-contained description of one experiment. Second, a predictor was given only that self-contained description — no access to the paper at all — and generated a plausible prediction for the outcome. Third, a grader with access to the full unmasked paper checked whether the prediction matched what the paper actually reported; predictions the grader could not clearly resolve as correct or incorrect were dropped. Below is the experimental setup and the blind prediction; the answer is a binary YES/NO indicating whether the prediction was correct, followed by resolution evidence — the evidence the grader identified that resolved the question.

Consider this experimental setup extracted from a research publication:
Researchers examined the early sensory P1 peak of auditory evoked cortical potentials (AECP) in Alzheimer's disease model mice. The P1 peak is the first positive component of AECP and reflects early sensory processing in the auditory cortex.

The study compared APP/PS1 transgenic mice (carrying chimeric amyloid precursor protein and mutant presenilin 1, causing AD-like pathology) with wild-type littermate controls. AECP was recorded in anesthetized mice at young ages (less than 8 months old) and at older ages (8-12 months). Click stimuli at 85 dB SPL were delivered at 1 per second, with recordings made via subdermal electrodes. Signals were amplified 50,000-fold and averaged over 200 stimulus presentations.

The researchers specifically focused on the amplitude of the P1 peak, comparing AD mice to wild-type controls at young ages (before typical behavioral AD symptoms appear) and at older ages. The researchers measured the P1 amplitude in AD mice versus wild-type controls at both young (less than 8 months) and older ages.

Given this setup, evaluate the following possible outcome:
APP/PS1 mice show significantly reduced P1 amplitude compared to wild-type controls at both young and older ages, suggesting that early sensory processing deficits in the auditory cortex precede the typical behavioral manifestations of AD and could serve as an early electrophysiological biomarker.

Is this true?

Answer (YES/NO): NO